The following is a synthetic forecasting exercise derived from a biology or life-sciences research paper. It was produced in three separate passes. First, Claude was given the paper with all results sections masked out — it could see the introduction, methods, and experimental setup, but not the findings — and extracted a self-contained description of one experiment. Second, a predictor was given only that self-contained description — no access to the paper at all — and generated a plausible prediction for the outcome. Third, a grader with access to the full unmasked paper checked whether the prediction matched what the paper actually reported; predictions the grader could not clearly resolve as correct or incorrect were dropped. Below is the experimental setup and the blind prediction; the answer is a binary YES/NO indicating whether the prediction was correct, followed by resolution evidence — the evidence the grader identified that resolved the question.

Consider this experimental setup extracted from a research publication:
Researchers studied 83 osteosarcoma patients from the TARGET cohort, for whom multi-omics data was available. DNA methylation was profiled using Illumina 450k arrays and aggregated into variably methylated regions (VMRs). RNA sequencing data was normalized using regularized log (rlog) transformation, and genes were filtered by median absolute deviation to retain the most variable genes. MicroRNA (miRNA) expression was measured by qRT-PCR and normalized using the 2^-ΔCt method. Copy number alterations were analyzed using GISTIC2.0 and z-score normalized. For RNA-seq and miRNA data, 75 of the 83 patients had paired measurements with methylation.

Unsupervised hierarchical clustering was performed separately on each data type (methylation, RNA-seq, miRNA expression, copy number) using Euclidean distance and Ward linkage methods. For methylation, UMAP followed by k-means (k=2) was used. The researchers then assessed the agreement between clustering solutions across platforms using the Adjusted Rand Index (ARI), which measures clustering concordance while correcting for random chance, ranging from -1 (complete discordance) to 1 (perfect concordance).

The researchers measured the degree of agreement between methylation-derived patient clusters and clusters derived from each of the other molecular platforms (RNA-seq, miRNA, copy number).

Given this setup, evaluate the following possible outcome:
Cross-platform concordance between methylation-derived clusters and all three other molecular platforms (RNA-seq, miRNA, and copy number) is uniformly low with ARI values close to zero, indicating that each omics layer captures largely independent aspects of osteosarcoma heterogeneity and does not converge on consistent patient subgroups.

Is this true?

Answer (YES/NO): YES